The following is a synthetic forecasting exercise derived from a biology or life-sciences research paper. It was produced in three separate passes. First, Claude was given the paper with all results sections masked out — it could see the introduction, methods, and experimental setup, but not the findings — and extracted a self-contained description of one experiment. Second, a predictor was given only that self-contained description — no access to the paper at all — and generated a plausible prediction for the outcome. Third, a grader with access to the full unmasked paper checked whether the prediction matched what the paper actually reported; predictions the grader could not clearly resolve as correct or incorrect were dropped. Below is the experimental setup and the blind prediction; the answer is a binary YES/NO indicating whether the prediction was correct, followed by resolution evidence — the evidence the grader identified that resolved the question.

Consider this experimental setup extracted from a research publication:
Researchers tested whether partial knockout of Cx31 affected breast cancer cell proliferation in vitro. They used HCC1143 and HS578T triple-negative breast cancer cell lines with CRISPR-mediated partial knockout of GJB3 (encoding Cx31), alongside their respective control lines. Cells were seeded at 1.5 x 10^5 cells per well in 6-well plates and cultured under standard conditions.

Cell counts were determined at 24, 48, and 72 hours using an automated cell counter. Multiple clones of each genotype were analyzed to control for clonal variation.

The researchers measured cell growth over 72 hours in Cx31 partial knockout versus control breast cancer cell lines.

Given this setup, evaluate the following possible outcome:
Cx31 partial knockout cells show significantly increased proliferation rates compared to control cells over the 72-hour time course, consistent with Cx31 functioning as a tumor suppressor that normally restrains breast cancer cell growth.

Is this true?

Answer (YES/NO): NO